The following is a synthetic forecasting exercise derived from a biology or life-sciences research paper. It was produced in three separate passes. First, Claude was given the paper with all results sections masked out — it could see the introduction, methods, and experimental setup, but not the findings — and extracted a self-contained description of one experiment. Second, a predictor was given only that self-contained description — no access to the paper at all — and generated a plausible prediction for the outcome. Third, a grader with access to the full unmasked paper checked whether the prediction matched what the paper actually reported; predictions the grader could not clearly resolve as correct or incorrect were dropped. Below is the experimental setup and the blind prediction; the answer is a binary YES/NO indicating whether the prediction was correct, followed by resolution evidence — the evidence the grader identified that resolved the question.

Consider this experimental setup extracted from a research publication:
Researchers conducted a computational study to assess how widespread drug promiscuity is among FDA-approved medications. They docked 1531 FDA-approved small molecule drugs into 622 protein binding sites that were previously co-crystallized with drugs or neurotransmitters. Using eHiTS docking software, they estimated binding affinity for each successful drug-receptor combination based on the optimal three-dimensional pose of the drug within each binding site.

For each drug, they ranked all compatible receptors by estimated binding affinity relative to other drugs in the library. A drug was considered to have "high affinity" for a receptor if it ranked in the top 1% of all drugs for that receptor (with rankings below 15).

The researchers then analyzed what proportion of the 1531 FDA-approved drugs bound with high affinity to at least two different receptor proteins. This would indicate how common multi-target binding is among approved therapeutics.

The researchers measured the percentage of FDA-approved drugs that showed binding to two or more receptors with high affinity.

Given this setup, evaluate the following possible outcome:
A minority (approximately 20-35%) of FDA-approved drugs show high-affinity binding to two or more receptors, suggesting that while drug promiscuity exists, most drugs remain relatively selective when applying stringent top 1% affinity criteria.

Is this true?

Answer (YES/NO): NO